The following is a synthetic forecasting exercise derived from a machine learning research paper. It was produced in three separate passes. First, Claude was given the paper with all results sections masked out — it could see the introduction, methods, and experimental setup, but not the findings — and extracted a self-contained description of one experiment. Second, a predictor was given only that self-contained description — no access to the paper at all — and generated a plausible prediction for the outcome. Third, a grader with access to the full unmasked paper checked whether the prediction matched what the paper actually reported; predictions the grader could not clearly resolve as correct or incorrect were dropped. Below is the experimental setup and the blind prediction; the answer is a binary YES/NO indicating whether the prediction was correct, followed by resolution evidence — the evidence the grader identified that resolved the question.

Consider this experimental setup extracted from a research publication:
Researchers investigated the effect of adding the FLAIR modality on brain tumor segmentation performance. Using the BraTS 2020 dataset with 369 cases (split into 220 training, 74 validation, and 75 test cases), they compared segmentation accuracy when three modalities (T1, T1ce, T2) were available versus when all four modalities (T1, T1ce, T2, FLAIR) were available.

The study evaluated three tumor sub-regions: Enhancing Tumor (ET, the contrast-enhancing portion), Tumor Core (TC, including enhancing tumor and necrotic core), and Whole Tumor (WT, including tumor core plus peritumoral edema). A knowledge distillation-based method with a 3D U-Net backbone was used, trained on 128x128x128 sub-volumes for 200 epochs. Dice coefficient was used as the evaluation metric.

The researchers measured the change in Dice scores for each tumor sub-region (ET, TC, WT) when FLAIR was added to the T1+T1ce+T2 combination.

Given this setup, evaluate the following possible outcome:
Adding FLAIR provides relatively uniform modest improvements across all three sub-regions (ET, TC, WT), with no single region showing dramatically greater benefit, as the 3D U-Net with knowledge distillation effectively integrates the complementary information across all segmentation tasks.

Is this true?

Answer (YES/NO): NO